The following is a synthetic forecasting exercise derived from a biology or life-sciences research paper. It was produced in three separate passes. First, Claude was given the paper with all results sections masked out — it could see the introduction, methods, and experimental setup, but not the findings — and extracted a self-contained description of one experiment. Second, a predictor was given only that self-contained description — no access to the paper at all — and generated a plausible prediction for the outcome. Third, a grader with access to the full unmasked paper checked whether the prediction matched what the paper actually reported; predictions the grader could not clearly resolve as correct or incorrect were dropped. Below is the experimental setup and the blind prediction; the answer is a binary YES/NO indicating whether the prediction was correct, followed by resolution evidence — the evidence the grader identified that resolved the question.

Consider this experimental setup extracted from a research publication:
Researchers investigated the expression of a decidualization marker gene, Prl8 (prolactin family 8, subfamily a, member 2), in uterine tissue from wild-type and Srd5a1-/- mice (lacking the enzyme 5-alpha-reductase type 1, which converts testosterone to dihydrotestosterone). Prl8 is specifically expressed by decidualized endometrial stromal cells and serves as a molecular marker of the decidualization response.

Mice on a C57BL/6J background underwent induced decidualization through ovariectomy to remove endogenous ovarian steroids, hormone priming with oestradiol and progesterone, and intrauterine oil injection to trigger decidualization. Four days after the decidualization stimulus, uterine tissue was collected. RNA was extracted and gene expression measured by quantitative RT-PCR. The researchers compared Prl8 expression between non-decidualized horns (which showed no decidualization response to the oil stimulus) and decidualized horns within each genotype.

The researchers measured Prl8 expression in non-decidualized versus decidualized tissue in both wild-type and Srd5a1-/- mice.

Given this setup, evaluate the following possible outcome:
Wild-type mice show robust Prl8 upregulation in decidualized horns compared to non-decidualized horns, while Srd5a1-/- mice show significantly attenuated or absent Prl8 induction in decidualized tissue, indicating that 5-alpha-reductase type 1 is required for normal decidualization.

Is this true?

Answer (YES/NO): NO